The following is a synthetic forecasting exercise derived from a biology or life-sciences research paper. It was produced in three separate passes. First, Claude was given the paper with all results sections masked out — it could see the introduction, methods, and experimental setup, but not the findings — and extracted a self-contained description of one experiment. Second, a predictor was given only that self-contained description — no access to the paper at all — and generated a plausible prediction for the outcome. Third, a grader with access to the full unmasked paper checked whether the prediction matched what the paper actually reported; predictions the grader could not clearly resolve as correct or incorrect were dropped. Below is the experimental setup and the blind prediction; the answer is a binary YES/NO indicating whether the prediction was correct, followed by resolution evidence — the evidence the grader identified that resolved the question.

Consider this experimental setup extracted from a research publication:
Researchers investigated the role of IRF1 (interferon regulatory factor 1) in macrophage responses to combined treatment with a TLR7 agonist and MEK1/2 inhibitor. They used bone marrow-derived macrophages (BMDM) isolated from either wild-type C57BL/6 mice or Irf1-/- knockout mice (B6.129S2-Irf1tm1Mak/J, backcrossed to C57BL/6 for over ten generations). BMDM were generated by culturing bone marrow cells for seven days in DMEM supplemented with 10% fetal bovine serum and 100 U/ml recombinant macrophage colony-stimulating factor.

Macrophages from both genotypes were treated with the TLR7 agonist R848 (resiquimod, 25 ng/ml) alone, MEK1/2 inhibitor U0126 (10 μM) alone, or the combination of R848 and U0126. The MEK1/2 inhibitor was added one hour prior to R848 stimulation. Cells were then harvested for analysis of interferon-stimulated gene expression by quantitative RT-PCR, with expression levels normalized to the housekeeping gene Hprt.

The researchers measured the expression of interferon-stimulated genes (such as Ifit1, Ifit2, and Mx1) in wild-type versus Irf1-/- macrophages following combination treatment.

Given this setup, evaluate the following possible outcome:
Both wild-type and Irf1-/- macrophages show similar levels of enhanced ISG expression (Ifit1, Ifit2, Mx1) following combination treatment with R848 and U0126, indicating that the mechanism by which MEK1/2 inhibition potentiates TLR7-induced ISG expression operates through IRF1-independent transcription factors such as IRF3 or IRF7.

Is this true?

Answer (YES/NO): NO